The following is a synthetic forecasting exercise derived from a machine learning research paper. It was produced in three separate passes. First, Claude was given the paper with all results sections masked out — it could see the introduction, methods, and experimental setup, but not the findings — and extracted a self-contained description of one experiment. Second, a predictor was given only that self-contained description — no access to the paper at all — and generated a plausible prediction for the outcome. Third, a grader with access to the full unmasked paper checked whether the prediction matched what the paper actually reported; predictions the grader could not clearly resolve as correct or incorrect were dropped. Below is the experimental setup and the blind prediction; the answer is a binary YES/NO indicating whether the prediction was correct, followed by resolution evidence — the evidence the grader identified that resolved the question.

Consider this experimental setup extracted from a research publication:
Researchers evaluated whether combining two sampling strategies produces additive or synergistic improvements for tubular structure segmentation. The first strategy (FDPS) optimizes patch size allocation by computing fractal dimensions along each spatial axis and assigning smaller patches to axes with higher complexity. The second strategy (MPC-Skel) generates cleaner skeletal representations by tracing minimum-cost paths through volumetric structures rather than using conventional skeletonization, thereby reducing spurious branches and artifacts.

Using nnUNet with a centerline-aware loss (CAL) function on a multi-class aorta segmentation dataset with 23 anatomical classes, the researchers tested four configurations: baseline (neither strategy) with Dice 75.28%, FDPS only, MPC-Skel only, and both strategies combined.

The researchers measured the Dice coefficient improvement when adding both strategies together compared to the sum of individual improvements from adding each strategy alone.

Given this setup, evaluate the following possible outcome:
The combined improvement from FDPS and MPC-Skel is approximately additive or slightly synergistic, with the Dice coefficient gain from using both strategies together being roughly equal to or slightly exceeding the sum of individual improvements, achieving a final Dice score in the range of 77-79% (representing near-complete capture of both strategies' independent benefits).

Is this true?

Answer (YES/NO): YES